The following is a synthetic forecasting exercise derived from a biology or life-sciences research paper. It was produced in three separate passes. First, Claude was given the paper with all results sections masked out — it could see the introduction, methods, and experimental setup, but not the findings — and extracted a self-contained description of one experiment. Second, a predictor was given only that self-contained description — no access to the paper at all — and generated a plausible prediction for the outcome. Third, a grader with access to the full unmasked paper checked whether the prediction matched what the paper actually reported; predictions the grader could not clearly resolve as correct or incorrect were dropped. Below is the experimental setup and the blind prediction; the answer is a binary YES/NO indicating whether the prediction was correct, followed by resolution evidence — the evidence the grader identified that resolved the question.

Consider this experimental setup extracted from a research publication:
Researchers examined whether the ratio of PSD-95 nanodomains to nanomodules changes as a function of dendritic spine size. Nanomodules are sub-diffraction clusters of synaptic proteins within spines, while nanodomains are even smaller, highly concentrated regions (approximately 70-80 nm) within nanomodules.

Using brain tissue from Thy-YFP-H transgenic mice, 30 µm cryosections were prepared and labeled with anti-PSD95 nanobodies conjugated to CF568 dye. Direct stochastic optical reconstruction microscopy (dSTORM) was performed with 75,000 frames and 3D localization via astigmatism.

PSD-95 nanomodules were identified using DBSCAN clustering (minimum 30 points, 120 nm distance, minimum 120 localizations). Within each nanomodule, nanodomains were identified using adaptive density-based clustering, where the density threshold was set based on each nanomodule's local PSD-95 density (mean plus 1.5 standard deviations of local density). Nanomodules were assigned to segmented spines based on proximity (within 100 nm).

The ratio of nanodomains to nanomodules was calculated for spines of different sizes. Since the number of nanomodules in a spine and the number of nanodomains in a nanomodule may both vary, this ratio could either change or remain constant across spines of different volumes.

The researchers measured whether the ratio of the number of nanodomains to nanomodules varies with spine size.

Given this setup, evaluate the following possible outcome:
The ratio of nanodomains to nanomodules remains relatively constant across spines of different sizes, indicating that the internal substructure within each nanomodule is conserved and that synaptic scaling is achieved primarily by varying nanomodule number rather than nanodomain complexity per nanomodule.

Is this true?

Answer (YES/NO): YES